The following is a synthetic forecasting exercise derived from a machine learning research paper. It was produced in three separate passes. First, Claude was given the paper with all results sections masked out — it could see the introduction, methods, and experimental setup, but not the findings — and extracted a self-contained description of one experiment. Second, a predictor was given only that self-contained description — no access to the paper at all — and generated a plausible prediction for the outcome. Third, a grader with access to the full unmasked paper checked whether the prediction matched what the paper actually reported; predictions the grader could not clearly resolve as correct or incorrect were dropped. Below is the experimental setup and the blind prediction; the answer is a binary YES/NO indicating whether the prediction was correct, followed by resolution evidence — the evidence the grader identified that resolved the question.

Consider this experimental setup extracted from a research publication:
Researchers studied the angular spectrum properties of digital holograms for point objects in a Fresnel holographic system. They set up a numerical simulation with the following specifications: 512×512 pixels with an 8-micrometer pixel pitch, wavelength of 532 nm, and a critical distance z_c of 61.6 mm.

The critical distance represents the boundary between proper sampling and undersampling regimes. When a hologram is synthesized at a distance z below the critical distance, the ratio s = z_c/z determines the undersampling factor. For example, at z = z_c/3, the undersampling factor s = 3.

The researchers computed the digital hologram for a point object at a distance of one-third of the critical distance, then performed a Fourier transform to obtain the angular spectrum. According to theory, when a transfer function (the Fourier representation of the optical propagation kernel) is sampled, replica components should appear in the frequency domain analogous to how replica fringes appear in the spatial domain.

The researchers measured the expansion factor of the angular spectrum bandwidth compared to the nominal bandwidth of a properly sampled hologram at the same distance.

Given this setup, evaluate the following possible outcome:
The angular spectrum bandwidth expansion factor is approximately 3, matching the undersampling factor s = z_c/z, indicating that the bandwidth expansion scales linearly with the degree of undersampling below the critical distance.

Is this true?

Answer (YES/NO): YES